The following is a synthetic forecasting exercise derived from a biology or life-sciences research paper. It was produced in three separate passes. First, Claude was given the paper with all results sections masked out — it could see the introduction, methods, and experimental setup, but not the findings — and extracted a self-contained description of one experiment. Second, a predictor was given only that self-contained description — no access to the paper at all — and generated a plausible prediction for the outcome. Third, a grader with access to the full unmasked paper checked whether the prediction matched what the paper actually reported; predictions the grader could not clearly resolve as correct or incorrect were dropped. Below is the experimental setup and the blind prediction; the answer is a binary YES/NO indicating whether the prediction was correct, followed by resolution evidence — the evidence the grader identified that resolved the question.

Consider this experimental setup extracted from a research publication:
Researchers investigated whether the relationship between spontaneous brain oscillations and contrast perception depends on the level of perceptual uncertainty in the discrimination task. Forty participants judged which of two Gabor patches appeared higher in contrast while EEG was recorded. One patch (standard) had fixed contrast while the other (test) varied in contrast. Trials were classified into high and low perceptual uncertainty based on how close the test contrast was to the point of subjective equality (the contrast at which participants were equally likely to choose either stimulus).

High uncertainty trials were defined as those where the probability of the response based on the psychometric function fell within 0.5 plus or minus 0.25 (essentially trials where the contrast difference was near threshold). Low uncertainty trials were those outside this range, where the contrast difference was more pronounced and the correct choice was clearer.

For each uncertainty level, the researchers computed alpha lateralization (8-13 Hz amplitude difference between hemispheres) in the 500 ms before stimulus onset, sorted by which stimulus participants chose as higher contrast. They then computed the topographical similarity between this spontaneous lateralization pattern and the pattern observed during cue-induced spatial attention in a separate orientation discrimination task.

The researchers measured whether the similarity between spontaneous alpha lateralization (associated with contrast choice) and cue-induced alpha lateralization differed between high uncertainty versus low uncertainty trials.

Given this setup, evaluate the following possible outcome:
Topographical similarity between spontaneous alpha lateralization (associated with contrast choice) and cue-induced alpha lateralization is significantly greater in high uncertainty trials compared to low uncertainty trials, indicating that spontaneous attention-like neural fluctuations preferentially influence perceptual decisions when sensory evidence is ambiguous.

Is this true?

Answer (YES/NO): YES